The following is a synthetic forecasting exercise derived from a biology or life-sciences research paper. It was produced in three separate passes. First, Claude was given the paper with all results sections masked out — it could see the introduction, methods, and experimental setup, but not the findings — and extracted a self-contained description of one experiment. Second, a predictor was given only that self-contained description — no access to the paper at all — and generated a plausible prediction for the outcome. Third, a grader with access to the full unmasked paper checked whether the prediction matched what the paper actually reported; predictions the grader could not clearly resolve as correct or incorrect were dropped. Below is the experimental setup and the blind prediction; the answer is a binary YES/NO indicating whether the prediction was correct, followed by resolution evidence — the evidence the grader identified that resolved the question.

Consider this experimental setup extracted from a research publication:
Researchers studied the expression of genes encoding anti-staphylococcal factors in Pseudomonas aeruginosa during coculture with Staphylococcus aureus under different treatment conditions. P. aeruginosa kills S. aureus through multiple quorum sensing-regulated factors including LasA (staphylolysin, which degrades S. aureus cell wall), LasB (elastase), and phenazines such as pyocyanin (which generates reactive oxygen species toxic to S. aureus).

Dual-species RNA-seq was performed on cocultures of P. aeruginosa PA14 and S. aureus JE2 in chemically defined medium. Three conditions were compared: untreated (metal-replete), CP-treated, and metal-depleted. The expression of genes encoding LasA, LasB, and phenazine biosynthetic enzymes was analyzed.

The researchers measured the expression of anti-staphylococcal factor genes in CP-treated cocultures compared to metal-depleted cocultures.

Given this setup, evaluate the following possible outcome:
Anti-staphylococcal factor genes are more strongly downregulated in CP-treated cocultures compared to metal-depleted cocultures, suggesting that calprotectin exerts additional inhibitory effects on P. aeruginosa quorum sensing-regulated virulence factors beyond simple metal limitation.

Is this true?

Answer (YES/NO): YES